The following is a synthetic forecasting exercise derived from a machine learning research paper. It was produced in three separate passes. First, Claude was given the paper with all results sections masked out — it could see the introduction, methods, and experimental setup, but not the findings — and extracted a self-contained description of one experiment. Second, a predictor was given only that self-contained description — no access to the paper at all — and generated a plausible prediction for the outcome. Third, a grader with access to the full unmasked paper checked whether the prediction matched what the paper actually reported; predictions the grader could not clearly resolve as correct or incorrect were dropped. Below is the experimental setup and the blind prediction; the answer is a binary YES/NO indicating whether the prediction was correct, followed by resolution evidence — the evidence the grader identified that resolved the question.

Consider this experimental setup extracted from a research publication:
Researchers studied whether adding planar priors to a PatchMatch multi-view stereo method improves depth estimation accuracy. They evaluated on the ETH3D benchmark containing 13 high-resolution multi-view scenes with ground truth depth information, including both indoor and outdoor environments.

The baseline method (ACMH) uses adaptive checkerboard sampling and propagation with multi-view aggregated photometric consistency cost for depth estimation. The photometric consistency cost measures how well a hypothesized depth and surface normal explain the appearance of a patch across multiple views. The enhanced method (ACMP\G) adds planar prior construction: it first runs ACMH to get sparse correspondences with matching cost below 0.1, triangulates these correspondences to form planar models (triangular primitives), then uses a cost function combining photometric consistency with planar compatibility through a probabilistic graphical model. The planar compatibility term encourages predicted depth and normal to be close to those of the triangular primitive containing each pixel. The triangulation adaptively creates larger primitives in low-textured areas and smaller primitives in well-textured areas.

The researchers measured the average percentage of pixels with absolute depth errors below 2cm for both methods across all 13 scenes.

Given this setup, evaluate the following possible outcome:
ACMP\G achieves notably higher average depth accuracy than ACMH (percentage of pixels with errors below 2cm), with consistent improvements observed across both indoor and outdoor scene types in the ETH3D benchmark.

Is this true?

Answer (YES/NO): NO